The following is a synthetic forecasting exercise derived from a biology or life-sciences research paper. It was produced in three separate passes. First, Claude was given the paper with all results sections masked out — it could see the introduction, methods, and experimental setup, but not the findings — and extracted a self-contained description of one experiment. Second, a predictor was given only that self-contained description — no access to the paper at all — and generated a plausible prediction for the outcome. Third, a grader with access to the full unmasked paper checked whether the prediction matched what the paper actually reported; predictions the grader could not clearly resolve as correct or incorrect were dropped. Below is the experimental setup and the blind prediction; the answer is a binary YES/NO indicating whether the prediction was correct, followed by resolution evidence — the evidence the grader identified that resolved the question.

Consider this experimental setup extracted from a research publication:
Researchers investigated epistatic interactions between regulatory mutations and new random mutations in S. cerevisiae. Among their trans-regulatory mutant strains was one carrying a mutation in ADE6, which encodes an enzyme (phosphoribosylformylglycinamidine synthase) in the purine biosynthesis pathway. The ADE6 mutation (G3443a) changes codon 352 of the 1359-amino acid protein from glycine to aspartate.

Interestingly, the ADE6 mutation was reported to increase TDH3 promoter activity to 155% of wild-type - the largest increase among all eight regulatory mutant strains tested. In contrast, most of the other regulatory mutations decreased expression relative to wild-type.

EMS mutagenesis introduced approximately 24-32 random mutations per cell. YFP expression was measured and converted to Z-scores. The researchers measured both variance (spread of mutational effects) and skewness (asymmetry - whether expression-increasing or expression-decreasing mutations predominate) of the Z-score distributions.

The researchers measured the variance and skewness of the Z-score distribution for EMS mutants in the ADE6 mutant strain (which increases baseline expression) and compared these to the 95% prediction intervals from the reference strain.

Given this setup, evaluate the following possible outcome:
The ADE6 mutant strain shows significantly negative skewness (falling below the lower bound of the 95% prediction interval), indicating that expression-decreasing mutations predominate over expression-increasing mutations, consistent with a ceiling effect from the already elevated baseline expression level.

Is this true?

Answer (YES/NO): YES